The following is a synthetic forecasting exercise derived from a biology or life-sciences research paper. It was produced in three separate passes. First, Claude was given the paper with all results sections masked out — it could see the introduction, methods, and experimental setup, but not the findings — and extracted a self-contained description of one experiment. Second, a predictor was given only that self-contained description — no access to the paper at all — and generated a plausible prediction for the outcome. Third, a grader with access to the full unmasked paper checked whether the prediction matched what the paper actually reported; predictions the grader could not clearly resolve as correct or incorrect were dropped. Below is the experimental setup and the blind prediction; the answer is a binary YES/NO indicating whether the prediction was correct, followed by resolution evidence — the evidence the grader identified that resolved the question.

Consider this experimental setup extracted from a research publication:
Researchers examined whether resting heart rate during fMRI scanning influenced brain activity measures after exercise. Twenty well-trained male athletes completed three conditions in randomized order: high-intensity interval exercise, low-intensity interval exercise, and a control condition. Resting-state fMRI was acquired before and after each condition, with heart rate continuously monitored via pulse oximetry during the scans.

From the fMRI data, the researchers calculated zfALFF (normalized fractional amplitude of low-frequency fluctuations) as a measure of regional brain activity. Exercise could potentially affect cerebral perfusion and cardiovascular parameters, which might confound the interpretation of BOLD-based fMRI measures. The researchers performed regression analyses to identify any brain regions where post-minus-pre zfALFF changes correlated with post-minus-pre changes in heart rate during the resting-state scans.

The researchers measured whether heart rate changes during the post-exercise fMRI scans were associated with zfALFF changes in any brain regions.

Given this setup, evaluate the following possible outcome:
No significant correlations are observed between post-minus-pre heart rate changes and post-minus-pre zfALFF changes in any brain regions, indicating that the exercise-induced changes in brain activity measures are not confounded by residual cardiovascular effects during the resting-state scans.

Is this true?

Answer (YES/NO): NO